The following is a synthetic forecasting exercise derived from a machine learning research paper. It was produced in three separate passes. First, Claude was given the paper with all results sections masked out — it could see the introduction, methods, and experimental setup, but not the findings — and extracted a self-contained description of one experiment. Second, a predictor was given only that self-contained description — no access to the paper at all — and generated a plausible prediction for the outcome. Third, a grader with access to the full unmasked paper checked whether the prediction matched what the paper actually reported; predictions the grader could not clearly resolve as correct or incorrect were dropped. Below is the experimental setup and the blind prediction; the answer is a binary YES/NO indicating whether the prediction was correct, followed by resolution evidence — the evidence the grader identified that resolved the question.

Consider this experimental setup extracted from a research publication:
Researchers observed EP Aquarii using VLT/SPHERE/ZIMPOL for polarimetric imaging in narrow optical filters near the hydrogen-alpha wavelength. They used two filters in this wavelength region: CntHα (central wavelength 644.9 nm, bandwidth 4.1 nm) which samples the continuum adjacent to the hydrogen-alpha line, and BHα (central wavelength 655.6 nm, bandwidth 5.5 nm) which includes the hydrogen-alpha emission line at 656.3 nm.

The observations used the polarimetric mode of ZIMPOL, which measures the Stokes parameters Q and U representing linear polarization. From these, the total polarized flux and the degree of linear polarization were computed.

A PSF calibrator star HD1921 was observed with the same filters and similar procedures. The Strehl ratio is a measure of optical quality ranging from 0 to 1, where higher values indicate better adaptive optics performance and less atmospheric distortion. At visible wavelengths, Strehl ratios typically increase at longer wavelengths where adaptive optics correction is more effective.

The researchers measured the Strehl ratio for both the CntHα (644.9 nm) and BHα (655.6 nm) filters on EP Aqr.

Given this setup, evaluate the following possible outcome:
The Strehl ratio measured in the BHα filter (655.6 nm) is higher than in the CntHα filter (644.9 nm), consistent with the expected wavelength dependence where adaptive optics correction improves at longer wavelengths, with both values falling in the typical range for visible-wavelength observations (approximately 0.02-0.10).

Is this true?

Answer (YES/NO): NO